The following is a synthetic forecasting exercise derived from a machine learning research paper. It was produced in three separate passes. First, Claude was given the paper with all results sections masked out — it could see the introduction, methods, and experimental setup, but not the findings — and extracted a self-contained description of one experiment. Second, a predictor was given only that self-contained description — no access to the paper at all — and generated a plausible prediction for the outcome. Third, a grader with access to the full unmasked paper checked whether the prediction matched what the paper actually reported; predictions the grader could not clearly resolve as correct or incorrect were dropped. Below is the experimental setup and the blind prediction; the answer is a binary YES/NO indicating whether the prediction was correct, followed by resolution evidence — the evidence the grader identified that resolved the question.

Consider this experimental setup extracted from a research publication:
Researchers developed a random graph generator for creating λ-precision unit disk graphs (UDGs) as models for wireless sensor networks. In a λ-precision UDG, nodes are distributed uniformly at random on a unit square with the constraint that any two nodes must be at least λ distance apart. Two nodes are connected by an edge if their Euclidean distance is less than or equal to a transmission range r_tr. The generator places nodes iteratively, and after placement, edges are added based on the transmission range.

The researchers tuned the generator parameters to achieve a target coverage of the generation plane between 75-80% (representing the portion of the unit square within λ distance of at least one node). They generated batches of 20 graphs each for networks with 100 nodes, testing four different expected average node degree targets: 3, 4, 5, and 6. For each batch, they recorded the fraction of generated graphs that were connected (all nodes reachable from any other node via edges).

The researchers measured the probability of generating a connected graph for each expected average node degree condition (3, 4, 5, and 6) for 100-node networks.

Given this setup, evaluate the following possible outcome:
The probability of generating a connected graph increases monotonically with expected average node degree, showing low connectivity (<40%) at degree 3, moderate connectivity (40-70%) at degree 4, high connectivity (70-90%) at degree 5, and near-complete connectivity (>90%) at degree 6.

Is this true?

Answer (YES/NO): NO